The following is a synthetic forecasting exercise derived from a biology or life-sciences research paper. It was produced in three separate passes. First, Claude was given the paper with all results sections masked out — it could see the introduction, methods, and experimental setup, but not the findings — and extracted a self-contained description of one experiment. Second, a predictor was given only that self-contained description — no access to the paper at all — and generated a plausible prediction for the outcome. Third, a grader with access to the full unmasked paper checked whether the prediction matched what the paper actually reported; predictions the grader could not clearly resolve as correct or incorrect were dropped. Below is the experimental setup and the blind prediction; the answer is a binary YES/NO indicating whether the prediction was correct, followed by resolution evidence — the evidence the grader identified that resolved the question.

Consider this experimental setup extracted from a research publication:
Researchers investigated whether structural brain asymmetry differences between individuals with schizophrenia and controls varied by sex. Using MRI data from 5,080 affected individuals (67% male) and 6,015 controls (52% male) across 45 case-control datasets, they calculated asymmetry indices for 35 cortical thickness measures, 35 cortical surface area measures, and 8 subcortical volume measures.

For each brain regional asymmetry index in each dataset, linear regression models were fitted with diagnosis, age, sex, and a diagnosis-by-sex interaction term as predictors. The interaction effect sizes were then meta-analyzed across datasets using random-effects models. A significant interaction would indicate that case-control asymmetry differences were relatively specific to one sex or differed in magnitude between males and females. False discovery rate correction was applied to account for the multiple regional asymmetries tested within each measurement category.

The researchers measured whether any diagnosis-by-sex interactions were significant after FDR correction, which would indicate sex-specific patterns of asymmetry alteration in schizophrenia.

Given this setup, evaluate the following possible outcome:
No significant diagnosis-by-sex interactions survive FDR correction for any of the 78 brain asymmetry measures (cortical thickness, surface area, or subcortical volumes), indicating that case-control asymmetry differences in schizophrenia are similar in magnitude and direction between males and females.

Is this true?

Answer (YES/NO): YES